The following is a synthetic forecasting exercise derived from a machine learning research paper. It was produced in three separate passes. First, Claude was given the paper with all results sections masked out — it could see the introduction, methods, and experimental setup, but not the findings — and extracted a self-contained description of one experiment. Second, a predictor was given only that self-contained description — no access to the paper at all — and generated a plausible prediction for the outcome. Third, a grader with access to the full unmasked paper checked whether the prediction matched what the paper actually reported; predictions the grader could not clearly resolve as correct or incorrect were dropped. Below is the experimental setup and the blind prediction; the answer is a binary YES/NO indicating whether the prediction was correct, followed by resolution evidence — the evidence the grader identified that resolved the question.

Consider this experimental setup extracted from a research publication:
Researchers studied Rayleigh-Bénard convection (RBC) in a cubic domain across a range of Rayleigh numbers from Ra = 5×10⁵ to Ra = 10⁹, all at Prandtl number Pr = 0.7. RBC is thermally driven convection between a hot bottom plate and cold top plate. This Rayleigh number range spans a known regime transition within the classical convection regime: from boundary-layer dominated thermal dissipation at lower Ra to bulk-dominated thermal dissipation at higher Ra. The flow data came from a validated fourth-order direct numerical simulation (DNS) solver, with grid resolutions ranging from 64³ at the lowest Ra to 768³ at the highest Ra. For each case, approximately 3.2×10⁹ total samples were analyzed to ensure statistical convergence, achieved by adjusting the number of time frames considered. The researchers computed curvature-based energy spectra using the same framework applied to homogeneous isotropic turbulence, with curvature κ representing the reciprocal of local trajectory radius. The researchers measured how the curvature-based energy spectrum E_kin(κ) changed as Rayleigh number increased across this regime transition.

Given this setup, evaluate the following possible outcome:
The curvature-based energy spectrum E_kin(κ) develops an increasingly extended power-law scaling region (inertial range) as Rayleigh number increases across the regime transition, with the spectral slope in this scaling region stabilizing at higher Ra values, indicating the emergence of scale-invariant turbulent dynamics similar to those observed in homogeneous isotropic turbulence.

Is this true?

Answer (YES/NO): YES